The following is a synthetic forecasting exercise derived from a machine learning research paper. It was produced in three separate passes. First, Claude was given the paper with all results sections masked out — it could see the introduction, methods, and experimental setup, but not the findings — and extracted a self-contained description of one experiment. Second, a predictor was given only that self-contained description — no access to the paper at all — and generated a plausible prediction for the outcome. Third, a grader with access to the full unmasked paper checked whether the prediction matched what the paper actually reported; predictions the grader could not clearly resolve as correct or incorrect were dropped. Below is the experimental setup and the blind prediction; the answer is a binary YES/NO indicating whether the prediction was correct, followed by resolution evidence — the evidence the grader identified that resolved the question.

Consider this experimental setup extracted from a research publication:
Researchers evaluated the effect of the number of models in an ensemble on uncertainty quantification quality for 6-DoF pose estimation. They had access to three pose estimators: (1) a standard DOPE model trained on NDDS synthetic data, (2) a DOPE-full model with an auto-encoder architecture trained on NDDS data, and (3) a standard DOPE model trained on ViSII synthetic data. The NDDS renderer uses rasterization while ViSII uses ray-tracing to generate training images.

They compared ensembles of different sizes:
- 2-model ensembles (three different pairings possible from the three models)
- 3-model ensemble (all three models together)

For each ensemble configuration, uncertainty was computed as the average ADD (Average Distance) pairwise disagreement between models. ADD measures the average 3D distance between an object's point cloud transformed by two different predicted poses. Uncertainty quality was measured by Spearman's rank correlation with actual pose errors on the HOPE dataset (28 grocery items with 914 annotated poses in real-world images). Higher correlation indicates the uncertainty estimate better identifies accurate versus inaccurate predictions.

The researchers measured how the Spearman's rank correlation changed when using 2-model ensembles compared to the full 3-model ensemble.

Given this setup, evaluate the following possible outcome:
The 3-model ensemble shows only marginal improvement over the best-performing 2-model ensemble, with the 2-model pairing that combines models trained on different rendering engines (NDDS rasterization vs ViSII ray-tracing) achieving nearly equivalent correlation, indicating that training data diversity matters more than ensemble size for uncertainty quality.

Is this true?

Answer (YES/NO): NO